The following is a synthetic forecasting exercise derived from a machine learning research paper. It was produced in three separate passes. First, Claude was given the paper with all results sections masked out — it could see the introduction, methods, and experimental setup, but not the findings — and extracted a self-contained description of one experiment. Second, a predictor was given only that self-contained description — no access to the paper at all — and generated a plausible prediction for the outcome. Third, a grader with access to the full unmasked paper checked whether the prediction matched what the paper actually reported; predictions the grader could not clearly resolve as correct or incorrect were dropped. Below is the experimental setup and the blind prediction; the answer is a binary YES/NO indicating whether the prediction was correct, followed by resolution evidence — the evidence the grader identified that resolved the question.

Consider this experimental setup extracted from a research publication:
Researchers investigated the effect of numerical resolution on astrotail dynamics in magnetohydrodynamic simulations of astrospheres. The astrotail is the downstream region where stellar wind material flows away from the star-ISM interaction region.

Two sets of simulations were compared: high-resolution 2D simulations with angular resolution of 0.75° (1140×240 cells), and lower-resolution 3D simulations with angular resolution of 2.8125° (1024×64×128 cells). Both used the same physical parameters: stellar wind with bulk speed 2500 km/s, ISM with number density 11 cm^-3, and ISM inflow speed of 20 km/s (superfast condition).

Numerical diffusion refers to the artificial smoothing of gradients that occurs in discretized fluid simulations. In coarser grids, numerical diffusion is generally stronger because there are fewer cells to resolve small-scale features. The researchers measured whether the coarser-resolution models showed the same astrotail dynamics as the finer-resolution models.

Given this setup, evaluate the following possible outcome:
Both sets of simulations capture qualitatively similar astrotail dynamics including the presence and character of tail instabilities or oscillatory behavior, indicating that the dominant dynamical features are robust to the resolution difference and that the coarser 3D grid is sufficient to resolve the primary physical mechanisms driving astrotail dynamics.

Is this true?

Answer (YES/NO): NO